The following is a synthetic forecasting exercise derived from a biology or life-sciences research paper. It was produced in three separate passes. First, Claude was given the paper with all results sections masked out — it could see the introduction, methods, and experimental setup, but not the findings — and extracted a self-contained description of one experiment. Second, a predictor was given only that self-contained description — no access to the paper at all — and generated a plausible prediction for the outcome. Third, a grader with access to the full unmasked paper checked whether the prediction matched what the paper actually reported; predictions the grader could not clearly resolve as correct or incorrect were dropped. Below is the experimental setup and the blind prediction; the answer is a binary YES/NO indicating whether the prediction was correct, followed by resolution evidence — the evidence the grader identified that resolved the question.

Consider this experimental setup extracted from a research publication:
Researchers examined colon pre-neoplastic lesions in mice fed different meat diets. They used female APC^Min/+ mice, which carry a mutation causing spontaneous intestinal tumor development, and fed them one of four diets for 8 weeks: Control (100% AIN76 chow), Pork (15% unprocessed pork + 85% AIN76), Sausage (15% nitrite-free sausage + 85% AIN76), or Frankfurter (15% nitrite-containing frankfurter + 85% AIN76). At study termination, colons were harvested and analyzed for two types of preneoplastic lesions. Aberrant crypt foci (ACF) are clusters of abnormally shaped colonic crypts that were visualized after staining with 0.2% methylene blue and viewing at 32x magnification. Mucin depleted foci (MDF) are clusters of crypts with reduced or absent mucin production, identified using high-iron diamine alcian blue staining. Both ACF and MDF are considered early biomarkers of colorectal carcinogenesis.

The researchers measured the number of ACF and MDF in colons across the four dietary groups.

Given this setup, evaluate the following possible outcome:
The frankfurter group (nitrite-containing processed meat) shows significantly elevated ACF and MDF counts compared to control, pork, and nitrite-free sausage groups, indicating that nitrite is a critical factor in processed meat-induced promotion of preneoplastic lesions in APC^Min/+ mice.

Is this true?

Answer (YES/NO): NO